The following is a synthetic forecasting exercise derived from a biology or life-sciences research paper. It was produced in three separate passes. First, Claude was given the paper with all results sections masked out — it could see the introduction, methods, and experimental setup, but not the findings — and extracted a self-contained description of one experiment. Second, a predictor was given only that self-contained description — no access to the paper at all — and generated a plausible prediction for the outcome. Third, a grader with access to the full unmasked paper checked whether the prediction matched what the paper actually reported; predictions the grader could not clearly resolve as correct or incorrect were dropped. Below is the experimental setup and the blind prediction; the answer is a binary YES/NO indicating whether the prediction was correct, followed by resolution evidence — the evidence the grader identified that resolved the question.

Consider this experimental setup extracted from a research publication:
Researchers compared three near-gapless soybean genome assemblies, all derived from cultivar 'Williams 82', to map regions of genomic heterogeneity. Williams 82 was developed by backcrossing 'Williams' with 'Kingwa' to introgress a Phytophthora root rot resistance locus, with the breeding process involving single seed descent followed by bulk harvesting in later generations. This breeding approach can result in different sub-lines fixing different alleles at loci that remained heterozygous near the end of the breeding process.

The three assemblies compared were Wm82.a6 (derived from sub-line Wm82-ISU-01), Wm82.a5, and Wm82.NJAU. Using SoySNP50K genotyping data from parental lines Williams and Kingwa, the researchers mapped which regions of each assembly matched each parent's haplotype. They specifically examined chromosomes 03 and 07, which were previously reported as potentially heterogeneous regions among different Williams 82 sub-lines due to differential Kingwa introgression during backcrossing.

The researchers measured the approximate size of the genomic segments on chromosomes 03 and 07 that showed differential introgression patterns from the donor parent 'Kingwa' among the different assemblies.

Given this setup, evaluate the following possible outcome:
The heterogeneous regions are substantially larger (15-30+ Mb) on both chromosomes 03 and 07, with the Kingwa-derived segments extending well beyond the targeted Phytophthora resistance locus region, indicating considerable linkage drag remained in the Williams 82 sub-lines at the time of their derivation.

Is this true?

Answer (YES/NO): YES